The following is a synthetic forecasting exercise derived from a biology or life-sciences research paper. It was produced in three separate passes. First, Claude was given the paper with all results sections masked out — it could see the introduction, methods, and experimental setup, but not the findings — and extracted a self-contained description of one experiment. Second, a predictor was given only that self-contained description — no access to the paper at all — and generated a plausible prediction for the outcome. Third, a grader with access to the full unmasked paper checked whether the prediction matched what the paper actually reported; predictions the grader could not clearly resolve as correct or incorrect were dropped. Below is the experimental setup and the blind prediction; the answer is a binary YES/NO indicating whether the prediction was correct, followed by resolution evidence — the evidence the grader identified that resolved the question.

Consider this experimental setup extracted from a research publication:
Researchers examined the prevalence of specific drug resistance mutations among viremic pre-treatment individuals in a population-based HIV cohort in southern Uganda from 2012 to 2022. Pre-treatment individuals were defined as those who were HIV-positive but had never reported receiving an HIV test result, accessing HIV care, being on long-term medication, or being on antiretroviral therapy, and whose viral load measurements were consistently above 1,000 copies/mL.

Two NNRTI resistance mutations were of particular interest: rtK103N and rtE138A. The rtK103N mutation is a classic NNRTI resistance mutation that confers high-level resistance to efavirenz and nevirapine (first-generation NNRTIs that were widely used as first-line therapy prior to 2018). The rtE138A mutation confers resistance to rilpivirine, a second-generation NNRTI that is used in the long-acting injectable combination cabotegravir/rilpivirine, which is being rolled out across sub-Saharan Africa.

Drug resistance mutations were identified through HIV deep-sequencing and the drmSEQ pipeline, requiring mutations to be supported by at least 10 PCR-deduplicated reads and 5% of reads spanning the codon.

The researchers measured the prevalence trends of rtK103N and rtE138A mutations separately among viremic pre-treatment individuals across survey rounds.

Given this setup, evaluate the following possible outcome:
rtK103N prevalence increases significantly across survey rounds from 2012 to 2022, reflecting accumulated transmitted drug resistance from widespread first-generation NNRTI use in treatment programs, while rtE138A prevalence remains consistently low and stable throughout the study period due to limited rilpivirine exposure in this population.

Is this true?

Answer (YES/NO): NO